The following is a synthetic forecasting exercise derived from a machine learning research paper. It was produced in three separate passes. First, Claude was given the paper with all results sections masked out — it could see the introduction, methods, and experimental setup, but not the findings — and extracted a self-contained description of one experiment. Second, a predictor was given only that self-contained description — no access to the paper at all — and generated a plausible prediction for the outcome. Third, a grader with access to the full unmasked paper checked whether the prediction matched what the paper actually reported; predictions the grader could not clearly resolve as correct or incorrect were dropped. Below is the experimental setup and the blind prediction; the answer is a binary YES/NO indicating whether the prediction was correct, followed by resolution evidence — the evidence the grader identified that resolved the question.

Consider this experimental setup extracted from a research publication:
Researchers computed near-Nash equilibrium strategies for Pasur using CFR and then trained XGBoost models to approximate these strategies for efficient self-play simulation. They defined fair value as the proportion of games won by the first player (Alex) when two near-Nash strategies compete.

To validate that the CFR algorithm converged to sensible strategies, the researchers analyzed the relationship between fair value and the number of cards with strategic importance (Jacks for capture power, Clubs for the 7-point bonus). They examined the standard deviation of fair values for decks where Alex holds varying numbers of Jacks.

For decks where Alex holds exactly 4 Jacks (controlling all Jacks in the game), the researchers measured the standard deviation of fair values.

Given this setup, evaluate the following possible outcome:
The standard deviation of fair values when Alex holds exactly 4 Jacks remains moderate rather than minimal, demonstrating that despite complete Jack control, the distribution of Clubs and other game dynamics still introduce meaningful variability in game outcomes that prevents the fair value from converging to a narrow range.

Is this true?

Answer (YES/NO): YES